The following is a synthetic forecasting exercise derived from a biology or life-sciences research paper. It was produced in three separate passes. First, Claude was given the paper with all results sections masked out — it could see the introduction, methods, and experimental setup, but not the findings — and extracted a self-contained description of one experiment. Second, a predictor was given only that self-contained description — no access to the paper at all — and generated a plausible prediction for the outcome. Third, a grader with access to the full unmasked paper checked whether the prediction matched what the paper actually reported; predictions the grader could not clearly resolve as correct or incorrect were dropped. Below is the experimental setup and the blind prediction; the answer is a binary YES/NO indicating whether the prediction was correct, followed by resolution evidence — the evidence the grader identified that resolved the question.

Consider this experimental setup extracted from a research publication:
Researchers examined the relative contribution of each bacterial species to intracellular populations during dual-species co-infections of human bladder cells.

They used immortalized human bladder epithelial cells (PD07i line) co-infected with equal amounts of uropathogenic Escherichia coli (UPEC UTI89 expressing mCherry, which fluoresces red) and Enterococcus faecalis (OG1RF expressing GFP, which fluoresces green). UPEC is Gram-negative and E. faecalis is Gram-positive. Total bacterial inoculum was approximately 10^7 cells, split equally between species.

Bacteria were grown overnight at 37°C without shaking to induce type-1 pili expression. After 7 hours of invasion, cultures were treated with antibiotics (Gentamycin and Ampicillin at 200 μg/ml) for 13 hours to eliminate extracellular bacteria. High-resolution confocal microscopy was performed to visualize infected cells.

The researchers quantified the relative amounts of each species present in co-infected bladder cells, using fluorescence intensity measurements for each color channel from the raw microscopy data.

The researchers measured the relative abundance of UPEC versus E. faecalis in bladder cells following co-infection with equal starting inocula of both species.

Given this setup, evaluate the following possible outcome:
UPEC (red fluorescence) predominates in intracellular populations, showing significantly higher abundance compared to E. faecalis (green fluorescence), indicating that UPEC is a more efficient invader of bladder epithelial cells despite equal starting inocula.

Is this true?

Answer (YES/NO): YES